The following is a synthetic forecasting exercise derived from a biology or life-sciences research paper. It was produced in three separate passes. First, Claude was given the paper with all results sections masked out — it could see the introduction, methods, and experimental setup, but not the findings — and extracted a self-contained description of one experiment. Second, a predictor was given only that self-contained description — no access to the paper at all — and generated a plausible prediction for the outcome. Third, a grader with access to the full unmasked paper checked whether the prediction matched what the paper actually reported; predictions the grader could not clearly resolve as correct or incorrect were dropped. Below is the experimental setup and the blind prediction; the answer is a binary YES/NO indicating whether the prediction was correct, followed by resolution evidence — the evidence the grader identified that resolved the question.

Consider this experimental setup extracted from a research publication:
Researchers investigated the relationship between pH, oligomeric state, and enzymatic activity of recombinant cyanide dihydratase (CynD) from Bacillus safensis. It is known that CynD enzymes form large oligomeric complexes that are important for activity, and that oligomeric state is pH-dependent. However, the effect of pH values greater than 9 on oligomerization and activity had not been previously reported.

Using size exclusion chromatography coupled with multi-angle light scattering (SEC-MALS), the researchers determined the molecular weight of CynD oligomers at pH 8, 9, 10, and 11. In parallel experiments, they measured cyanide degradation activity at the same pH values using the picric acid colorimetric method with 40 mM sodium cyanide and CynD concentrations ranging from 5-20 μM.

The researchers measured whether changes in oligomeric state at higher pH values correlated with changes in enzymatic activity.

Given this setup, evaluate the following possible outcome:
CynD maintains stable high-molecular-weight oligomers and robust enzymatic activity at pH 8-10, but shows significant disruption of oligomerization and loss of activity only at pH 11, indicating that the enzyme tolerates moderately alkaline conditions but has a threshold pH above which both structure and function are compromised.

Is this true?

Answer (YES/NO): NO